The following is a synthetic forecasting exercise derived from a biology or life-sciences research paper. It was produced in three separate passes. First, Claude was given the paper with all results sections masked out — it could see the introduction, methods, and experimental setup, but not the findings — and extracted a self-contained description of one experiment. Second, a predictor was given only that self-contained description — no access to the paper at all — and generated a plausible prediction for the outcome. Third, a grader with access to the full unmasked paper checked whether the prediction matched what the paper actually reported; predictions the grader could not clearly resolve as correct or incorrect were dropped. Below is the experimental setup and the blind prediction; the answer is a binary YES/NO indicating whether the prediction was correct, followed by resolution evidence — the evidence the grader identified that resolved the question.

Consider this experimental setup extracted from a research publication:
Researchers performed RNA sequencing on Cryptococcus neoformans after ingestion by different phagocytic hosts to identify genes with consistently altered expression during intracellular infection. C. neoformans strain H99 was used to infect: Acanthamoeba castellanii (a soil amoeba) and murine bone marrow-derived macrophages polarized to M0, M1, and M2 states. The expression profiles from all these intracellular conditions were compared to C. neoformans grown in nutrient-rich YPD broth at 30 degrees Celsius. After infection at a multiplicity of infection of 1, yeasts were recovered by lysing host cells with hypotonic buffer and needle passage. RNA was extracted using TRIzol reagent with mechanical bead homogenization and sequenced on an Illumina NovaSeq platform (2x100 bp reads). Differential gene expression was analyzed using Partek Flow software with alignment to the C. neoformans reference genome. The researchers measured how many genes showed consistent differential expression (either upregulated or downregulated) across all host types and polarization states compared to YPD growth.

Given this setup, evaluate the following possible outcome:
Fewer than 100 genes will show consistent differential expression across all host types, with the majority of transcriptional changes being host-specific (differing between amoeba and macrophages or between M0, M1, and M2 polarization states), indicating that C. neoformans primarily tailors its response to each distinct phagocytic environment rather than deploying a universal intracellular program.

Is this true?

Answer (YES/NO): NO